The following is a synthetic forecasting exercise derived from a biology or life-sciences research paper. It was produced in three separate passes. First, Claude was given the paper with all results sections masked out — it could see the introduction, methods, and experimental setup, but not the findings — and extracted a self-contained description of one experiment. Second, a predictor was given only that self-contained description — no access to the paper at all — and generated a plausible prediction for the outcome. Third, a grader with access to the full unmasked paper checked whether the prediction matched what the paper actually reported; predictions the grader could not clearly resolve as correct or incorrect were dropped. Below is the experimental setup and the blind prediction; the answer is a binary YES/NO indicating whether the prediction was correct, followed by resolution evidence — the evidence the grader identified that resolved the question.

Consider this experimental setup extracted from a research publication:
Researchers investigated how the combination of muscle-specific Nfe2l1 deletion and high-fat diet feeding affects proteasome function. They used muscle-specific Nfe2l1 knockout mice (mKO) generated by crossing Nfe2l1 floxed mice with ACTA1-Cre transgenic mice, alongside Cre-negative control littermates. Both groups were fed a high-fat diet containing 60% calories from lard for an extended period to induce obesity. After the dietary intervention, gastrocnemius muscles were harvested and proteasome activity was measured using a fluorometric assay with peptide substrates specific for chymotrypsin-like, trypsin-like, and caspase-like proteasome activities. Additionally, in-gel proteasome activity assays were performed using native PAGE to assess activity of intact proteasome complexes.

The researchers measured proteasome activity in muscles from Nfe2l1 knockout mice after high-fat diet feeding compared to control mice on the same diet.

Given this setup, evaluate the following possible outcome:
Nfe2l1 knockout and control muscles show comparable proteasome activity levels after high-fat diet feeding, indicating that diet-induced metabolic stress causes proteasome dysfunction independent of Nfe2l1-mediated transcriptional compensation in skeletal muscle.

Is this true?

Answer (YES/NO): NO